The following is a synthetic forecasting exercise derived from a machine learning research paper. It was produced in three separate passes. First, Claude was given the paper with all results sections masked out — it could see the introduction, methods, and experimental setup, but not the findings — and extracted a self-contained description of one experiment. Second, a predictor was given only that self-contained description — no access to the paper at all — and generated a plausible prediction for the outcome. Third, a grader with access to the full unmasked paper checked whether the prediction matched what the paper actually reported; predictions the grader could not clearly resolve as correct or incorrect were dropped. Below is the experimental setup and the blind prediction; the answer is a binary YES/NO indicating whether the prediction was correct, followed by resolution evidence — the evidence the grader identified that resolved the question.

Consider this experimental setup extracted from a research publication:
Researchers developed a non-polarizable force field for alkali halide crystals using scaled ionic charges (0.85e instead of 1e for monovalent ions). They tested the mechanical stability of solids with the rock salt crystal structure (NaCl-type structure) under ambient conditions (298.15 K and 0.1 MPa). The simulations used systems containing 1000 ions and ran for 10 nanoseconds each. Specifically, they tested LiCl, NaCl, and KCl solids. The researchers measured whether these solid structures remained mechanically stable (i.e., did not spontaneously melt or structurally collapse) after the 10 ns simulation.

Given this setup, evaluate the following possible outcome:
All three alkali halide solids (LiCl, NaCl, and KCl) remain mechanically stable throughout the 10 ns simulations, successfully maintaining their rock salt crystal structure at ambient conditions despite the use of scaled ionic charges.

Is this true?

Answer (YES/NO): YES